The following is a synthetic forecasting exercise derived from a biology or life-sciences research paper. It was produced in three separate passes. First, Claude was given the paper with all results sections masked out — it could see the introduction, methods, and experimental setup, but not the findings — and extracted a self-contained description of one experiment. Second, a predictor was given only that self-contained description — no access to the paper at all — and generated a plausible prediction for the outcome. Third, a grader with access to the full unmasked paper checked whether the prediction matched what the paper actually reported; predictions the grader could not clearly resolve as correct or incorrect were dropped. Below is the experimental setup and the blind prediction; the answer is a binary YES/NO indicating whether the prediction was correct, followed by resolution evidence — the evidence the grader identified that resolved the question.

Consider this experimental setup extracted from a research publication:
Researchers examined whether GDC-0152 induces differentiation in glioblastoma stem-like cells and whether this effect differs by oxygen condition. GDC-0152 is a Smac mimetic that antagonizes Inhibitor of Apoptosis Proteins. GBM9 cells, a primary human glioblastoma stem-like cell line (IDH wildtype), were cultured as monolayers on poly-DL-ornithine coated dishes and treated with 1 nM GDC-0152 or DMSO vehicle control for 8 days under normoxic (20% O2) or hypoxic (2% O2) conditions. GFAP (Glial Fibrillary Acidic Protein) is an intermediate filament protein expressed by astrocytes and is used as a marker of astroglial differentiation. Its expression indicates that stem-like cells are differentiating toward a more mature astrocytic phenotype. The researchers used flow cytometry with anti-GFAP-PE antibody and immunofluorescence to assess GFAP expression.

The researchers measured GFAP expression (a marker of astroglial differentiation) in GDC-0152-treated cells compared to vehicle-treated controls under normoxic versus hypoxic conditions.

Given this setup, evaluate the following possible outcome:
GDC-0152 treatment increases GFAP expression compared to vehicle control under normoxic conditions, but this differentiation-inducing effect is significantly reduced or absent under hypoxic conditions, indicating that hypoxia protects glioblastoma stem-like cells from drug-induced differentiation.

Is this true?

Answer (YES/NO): YES